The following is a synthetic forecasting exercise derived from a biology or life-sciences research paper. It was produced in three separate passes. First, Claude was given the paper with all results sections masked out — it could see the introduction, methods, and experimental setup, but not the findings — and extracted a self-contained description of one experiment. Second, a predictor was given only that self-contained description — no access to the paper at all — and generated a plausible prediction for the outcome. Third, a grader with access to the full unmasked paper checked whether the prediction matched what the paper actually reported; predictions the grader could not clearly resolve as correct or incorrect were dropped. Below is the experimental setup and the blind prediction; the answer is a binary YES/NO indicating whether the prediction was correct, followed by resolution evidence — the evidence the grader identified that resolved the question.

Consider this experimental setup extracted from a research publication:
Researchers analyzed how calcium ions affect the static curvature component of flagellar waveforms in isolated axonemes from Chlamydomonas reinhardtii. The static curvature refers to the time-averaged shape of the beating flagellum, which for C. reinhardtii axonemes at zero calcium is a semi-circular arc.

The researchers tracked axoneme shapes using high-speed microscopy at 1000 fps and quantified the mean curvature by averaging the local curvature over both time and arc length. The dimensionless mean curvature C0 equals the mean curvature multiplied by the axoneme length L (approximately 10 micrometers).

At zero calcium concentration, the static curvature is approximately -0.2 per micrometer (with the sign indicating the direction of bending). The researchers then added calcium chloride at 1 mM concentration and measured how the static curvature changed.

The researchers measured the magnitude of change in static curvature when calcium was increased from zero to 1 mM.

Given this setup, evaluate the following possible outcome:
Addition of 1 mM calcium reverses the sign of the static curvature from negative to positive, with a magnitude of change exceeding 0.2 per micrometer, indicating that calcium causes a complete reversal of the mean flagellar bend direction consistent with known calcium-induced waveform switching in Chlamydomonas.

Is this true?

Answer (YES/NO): NO